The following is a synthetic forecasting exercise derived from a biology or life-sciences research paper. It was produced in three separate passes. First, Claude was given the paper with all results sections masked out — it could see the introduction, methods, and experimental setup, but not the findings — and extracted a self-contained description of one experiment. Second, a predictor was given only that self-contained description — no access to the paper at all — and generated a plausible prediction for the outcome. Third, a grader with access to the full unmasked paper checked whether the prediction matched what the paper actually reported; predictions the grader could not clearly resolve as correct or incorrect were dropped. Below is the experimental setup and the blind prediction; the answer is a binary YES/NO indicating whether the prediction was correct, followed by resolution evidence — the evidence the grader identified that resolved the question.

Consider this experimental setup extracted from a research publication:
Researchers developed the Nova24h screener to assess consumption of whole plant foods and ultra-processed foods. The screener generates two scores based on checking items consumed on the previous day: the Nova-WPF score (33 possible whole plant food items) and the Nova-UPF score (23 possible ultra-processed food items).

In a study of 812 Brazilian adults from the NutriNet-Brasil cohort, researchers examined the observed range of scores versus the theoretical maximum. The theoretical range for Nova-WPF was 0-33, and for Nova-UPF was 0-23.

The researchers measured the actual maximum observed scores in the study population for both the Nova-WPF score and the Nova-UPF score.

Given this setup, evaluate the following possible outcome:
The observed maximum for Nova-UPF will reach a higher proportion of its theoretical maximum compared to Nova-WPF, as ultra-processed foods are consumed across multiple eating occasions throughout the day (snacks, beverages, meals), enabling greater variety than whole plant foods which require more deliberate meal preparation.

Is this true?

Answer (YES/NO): YES